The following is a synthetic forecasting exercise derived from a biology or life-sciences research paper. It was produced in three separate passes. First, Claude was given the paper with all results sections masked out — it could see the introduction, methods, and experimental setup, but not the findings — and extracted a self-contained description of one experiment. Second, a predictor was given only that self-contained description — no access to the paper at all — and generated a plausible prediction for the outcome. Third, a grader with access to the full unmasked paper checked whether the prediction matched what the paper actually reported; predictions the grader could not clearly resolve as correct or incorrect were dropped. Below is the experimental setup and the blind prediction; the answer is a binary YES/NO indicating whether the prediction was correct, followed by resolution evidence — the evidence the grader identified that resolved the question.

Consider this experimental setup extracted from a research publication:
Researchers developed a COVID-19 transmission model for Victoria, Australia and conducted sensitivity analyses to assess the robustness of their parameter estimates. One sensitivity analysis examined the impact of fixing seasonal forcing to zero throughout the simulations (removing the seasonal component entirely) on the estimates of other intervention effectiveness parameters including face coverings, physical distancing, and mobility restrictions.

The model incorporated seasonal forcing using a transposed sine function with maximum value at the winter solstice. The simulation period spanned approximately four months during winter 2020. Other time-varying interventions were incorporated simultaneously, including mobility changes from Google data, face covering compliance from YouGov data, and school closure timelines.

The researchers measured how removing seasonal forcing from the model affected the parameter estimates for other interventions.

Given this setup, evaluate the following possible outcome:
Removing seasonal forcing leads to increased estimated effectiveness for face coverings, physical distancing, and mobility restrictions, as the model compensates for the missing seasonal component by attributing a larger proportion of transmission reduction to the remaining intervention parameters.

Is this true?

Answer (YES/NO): NO